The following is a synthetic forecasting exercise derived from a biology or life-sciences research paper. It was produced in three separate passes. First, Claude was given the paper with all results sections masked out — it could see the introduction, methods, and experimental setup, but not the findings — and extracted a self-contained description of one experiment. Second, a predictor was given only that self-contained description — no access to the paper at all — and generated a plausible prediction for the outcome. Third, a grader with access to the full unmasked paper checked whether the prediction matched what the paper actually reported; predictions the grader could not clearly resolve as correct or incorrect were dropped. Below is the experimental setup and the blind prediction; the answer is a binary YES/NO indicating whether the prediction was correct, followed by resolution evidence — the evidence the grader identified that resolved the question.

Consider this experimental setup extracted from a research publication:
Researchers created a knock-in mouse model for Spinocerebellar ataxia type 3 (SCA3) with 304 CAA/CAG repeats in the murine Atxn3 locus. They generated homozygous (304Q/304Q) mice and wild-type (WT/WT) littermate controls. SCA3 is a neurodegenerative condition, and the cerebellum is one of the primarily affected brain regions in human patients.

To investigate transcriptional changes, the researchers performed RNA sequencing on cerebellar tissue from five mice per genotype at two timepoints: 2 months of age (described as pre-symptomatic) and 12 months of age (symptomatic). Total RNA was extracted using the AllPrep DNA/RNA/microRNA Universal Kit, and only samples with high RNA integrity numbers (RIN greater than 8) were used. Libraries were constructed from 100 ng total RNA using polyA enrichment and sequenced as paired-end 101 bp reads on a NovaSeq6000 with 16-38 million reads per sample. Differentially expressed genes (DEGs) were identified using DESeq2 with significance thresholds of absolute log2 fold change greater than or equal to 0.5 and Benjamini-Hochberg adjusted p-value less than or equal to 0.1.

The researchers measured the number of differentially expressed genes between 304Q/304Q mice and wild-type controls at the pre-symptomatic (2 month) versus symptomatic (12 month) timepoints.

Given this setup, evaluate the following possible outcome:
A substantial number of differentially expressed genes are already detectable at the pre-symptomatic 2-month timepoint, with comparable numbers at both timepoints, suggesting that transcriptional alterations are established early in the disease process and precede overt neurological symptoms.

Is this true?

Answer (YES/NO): NO